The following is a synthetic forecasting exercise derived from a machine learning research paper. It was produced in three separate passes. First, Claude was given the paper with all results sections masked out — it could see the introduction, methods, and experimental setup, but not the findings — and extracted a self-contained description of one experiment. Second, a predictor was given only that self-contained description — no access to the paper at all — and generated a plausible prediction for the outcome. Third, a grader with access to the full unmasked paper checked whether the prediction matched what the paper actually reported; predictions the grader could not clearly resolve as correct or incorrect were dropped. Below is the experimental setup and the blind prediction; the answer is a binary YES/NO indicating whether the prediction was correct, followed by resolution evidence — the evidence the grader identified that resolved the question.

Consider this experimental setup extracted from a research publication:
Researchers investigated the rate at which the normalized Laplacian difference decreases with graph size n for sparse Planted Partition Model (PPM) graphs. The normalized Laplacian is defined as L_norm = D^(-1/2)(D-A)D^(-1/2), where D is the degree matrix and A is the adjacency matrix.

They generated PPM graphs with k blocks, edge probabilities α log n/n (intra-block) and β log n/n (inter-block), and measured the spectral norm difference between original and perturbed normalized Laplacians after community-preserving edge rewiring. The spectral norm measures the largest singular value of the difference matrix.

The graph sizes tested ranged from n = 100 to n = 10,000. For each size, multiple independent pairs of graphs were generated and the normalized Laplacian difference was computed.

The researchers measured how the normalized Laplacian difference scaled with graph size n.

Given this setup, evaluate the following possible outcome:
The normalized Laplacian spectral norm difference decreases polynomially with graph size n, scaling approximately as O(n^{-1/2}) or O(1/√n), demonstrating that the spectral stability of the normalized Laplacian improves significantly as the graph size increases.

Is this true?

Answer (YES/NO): NO